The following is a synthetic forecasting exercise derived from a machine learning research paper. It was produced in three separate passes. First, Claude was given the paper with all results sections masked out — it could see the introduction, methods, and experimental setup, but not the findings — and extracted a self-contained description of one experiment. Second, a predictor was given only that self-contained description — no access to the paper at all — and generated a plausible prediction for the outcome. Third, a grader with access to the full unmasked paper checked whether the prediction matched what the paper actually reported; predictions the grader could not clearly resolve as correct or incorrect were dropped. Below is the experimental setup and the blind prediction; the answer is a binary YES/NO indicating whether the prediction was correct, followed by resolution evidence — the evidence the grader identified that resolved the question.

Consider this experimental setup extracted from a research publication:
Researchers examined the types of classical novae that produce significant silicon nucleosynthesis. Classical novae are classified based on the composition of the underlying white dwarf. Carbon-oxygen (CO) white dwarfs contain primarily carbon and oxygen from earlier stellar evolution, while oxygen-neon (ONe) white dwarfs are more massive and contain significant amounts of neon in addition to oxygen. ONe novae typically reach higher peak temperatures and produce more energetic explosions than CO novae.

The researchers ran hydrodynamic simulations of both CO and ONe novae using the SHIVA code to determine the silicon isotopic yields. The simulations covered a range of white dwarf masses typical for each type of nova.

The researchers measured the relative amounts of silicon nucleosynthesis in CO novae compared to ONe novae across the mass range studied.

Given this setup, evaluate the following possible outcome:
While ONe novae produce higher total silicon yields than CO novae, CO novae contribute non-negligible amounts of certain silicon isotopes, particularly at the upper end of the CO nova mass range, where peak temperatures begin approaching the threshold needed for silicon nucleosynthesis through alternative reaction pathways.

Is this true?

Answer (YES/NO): YES